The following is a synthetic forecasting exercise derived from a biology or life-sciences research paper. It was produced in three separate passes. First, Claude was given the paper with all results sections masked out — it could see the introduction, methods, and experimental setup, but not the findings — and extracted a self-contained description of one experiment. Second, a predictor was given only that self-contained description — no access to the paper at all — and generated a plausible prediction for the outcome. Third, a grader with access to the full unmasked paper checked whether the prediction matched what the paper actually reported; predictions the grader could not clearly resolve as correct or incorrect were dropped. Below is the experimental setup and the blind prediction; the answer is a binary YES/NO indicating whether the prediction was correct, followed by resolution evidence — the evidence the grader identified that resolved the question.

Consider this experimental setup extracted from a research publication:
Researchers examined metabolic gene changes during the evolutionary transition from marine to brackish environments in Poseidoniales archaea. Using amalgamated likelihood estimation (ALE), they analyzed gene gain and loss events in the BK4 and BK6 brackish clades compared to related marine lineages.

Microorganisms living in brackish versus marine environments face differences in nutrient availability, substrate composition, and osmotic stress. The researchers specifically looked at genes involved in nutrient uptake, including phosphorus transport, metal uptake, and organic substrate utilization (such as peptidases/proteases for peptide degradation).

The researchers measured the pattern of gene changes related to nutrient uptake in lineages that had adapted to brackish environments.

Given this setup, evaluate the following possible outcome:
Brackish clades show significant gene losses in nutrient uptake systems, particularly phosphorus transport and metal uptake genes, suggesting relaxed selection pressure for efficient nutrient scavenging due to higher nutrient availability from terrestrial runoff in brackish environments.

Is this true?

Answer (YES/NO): YES